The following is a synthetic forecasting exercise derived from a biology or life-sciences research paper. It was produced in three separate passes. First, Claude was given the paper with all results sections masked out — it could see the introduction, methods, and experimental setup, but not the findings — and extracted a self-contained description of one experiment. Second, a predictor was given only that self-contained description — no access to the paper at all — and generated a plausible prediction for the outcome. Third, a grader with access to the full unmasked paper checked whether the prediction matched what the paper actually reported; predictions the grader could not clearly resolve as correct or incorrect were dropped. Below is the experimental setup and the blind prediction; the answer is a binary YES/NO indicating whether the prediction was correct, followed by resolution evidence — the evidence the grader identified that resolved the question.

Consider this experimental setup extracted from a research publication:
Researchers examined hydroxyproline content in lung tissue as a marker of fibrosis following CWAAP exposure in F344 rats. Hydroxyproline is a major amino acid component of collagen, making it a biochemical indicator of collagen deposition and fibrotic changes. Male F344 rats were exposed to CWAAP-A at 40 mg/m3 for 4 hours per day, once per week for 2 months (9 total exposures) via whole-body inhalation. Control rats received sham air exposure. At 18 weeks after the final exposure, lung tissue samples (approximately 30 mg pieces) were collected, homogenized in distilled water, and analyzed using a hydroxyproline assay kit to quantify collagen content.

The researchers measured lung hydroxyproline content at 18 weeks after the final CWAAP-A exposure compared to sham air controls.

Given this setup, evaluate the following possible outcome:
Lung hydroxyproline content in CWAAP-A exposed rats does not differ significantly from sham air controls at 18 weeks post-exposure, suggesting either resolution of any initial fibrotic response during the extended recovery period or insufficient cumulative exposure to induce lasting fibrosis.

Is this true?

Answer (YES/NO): NO